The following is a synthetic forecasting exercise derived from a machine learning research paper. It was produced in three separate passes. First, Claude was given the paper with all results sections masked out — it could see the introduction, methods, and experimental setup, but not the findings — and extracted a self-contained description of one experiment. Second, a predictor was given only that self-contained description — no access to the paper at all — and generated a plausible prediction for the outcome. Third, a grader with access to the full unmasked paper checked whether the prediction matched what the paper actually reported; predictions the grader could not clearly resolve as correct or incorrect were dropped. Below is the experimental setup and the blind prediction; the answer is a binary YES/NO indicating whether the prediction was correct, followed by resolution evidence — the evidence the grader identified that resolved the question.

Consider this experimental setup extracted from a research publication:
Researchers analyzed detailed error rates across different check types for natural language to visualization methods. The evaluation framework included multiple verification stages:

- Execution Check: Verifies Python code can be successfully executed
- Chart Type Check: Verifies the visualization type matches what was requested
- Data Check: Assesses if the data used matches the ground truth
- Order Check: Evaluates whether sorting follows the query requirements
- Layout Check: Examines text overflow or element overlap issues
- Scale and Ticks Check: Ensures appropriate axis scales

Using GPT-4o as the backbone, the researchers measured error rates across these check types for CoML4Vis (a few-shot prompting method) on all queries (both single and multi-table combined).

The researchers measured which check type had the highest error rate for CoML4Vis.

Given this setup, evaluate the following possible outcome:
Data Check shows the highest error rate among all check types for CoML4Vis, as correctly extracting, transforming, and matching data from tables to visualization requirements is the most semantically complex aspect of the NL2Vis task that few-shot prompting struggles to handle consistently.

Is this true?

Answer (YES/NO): NO